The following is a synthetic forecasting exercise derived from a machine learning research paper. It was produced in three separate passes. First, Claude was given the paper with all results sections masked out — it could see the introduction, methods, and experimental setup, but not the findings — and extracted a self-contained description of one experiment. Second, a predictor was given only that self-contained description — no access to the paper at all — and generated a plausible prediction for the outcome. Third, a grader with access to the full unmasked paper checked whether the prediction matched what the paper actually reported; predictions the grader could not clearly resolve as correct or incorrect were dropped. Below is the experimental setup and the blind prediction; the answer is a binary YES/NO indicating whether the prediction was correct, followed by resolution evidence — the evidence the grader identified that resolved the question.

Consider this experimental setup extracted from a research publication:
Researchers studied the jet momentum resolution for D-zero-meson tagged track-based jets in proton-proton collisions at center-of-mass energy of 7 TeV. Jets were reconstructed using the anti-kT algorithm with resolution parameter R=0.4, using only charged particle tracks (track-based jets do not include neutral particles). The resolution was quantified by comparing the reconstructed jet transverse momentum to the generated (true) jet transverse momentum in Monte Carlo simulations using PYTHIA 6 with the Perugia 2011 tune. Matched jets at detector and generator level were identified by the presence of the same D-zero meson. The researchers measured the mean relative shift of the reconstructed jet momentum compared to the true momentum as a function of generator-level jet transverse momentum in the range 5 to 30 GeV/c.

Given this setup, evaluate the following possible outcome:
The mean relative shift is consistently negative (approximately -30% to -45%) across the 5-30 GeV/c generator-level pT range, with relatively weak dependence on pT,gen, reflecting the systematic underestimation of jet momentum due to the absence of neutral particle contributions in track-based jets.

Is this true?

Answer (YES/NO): NO